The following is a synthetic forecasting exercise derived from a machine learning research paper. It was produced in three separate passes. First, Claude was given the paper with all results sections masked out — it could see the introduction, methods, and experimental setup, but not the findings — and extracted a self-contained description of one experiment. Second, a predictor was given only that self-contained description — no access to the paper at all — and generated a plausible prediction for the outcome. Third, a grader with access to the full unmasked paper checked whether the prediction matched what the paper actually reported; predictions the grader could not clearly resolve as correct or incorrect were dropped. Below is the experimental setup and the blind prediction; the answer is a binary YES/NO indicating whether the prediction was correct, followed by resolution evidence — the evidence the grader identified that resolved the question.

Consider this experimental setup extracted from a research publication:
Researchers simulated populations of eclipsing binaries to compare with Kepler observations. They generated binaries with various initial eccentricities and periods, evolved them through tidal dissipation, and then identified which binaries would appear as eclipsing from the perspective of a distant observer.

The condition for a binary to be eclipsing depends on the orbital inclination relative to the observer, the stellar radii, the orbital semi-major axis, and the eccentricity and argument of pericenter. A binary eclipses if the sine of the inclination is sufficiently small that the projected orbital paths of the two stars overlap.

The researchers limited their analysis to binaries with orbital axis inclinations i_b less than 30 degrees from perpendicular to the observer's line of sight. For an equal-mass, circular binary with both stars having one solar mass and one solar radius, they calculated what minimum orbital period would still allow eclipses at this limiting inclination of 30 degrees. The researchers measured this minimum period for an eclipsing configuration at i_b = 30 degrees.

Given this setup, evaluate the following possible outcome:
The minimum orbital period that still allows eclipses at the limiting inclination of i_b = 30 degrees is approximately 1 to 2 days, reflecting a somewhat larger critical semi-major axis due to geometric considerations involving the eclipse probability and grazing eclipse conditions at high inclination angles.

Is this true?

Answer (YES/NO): NO